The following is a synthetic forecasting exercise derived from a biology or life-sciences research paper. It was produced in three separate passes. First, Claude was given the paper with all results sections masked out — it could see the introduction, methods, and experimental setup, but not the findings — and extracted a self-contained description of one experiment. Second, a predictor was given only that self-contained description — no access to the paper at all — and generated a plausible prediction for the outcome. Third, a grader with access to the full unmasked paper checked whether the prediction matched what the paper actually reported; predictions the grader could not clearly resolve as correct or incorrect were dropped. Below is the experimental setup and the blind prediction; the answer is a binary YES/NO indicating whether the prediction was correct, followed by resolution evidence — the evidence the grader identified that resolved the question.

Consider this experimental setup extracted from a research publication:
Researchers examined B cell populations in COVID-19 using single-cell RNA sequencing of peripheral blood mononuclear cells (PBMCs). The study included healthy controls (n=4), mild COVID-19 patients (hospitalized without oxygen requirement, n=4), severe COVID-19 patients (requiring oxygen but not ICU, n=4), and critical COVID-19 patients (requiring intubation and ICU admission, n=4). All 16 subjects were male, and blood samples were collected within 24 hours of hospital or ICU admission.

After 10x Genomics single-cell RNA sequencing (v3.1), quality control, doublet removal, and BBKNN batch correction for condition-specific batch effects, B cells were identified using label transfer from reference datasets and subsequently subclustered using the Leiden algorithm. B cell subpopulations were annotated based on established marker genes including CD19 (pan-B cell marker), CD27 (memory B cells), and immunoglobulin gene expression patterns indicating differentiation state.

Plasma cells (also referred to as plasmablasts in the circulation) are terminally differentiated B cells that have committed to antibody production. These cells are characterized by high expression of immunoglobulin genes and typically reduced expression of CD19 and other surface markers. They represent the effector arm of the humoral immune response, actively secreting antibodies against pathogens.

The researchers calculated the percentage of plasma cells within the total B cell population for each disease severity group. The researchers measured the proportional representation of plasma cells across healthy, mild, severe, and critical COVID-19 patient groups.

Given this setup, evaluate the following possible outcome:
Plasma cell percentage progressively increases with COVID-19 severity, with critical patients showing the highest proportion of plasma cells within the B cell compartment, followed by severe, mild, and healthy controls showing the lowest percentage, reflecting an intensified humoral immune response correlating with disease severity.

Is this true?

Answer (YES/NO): NO